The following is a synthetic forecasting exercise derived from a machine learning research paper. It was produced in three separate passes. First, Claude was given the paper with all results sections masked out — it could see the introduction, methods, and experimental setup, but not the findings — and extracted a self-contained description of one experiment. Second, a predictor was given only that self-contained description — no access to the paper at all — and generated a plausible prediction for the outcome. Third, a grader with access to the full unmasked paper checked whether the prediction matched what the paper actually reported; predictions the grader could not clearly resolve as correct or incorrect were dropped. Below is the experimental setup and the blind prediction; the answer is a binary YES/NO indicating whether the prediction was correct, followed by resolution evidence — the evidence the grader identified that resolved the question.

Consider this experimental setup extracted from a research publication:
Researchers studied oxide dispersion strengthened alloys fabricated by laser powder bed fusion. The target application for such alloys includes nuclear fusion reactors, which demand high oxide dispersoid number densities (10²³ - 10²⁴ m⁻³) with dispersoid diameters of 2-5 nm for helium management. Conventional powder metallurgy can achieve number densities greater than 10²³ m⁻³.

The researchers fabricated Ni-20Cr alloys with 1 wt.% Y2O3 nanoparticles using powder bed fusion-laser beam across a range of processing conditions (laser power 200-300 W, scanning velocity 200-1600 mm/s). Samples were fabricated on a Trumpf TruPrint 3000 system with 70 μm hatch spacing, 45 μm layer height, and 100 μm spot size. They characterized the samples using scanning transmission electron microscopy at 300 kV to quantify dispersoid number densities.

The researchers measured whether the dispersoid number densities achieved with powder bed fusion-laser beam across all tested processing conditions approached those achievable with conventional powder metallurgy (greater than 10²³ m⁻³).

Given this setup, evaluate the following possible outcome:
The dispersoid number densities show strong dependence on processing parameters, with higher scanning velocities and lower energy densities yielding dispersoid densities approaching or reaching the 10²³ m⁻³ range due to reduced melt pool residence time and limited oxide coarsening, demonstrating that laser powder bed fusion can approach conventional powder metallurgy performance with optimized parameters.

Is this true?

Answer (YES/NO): NO